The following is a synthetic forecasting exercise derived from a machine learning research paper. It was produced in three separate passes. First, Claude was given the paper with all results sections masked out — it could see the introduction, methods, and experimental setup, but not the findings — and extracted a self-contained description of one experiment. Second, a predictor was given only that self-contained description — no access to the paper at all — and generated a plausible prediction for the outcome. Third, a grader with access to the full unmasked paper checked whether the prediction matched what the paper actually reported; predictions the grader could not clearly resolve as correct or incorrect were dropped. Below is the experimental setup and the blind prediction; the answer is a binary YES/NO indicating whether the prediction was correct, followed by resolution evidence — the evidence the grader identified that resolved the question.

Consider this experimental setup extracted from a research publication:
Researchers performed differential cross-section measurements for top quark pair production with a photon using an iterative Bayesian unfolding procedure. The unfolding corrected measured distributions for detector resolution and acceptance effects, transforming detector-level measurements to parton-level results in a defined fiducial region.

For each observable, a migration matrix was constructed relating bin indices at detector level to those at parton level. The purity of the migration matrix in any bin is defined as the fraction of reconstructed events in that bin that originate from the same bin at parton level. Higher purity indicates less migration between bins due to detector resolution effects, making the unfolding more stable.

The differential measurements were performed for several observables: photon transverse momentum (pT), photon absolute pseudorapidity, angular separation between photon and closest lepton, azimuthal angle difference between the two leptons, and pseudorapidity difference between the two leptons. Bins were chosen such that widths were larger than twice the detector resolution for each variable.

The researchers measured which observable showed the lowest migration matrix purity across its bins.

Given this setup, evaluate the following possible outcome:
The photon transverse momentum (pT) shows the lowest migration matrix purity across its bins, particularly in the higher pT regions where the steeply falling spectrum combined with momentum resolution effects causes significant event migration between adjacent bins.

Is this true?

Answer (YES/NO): YES